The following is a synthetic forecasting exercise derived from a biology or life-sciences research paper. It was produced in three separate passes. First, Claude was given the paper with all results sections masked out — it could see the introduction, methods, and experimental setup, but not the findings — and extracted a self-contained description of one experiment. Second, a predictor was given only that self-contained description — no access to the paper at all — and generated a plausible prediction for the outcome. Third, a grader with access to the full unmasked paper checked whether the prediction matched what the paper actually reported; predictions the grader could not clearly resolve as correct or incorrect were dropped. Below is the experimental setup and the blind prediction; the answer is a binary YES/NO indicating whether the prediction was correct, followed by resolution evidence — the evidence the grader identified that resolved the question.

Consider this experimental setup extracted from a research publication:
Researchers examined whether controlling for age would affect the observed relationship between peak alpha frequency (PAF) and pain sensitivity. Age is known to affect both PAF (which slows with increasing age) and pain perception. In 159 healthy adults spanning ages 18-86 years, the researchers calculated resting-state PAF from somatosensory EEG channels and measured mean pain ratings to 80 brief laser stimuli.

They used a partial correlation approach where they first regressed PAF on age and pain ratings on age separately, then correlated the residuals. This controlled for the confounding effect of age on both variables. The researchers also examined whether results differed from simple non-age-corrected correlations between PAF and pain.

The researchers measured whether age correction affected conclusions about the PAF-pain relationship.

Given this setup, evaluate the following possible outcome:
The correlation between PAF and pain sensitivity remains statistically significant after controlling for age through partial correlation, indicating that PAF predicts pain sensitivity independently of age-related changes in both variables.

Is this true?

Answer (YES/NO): NO